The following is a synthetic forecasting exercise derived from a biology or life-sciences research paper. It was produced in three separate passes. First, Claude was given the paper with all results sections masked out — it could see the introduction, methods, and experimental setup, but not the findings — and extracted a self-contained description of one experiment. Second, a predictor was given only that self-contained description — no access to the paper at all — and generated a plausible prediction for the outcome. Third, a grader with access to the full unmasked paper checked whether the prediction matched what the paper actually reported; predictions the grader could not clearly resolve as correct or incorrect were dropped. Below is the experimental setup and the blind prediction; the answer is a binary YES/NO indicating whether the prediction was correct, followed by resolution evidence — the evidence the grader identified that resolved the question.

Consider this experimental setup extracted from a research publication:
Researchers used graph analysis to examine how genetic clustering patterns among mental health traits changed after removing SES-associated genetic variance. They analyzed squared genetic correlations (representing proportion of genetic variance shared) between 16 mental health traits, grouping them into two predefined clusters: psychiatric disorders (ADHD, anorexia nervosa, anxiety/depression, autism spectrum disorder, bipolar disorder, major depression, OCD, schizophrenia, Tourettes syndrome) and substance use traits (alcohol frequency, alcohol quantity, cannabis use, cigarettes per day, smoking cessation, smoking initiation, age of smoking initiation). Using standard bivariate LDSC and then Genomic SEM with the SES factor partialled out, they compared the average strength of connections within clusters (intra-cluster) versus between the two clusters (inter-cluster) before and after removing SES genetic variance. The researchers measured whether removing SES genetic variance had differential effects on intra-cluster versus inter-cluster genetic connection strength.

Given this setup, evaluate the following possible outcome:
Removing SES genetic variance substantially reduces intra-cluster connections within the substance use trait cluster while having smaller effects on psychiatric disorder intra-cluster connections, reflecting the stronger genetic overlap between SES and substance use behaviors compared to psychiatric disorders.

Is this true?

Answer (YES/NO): YES